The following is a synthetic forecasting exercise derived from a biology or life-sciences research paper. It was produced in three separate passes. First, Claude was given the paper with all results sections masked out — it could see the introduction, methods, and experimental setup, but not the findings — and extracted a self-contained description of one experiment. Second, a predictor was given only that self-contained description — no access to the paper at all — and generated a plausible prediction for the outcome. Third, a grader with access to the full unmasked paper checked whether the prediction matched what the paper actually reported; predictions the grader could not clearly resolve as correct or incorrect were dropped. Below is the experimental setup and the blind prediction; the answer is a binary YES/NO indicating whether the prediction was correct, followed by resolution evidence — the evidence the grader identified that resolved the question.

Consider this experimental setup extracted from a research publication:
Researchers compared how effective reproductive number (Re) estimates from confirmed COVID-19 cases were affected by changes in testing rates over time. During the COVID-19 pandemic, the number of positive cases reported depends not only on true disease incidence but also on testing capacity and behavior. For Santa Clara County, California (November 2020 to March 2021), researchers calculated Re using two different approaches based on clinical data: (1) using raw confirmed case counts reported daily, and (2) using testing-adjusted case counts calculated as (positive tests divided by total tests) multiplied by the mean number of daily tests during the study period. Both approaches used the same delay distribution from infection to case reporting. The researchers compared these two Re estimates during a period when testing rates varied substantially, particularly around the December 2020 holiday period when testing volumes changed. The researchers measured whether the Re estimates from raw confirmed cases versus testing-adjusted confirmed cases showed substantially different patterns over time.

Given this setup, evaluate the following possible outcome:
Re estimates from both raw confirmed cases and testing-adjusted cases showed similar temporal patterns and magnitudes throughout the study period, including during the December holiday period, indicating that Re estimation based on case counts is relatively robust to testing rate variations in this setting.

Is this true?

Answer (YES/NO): NO